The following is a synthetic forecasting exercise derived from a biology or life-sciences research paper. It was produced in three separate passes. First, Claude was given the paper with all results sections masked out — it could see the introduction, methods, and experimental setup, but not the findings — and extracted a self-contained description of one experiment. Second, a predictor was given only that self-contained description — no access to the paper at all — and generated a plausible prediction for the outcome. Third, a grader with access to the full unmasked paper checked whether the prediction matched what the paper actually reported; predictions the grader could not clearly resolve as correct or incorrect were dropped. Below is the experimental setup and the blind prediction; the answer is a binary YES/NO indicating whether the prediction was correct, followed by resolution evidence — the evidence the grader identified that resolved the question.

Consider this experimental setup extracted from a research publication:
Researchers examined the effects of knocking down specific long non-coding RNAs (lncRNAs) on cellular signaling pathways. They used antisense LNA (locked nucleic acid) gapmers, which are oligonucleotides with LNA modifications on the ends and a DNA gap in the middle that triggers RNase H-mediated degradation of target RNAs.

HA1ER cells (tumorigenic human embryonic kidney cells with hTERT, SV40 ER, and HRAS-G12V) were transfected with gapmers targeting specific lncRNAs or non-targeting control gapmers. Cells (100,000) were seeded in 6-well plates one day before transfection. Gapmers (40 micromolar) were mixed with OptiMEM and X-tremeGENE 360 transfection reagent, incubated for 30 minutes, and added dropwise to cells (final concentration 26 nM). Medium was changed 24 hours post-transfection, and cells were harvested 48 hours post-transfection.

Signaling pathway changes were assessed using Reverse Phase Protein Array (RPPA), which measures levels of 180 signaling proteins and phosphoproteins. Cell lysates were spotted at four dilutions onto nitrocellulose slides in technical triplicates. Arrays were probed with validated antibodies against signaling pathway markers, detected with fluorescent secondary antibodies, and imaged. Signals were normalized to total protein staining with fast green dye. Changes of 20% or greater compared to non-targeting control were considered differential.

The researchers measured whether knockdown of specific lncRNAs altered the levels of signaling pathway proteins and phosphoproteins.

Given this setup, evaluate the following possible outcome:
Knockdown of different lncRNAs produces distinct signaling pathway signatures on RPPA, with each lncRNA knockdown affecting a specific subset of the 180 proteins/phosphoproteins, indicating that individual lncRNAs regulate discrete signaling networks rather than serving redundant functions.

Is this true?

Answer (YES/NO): YES